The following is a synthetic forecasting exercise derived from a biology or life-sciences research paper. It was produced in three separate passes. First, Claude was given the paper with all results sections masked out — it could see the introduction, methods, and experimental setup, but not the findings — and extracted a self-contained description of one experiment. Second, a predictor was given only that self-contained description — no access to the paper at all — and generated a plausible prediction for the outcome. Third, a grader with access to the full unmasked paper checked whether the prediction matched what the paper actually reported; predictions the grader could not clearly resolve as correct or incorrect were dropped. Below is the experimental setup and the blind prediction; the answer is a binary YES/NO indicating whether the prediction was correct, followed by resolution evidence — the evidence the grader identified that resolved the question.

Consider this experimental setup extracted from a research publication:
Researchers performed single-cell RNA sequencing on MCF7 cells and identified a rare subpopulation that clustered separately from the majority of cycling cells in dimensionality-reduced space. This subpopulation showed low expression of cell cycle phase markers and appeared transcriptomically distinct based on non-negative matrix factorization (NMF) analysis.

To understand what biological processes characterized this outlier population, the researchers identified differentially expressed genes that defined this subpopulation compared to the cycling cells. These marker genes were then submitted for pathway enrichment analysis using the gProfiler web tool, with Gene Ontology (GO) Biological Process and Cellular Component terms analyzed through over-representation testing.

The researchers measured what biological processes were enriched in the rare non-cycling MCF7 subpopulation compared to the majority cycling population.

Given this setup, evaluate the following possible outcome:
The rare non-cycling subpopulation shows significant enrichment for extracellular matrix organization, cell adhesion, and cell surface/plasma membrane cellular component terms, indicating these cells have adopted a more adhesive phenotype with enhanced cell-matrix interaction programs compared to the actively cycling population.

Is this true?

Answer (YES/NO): NO